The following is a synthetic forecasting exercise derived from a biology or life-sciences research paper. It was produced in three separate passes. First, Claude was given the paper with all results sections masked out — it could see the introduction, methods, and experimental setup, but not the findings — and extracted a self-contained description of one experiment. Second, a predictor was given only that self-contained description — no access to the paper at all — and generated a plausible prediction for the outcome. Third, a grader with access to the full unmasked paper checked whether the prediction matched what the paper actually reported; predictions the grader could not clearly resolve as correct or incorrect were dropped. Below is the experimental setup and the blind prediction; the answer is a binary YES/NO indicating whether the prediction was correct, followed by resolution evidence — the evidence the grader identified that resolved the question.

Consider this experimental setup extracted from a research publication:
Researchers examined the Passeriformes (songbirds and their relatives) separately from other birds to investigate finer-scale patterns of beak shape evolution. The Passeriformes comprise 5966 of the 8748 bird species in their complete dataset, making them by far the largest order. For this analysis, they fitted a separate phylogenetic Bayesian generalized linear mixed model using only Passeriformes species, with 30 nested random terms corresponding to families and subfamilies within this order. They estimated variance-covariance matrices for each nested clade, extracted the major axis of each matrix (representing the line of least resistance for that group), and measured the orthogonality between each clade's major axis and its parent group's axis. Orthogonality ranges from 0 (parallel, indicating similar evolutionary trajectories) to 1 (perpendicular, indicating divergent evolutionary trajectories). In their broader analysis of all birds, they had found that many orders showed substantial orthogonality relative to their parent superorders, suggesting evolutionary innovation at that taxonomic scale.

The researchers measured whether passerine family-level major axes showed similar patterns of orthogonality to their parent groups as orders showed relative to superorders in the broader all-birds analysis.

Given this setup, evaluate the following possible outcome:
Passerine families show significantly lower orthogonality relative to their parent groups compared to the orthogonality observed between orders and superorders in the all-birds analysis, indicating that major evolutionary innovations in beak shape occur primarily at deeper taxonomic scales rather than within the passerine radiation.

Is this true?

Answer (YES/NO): NO